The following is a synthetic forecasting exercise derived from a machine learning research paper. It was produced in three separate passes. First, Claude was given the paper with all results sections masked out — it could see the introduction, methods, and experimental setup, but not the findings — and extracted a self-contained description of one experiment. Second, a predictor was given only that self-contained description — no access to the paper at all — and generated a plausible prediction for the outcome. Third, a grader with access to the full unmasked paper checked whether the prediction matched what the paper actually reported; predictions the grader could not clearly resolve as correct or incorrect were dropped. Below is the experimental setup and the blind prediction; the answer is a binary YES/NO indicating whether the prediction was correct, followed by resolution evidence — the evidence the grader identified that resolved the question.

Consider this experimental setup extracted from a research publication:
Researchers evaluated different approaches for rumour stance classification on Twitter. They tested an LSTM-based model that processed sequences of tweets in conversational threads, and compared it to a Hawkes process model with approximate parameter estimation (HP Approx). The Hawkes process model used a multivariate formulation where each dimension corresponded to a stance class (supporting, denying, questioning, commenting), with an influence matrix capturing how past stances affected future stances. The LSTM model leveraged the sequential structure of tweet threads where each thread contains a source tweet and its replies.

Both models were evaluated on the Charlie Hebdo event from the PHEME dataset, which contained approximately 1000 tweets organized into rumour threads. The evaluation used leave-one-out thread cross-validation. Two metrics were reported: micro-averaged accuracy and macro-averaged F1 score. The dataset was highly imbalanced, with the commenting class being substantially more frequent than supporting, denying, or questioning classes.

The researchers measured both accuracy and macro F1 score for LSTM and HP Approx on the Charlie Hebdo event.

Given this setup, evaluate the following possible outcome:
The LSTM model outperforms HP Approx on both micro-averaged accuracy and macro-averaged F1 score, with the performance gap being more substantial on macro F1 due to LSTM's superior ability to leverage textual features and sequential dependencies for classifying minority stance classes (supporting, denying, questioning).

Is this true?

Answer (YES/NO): NO